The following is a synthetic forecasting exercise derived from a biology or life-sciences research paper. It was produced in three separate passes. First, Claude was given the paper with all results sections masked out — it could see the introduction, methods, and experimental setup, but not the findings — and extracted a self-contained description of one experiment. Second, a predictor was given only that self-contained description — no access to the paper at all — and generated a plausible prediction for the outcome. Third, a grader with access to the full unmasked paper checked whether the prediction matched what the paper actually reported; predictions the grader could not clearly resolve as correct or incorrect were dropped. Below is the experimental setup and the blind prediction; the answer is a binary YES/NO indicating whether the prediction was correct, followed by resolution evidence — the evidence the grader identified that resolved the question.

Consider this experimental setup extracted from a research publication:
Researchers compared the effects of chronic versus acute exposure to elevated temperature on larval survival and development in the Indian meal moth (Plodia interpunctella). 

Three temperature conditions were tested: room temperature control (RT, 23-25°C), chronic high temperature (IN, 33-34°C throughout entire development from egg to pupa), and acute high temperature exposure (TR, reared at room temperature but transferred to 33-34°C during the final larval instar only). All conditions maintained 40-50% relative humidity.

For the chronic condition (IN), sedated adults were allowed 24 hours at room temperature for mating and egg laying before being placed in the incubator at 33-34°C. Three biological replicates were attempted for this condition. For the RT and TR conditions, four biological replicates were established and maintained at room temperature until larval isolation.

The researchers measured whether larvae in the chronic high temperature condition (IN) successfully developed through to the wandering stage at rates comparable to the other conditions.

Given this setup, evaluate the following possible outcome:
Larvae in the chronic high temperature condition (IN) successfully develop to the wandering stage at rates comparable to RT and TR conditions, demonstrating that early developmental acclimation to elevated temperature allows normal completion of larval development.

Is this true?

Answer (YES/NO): NO